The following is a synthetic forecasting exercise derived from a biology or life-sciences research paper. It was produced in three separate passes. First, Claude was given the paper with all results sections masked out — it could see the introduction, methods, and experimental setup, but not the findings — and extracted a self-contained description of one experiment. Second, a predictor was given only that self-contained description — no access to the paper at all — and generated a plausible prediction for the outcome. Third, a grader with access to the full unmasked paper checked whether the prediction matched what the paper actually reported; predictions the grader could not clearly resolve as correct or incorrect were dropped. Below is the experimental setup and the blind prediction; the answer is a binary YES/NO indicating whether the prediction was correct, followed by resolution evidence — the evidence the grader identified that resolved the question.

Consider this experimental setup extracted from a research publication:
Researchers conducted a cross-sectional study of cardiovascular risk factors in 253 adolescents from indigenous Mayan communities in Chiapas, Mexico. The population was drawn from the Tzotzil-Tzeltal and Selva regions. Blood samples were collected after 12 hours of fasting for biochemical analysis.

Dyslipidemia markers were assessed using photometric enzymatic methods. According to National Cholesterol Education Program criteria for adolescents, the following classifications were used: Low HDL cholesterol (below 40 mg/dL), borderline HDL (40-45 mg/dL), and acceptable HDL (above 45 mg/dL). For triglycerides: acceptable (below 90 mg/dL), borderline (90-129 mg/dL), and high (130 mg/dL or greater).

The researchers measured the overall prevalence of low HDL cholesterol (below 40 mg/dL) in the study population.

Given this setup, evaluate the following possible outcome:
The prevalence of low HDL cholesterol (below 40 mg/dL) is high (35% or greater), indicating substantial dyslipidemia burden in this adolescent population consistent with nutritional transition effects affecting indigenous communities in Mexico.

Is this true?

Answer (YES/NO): YES